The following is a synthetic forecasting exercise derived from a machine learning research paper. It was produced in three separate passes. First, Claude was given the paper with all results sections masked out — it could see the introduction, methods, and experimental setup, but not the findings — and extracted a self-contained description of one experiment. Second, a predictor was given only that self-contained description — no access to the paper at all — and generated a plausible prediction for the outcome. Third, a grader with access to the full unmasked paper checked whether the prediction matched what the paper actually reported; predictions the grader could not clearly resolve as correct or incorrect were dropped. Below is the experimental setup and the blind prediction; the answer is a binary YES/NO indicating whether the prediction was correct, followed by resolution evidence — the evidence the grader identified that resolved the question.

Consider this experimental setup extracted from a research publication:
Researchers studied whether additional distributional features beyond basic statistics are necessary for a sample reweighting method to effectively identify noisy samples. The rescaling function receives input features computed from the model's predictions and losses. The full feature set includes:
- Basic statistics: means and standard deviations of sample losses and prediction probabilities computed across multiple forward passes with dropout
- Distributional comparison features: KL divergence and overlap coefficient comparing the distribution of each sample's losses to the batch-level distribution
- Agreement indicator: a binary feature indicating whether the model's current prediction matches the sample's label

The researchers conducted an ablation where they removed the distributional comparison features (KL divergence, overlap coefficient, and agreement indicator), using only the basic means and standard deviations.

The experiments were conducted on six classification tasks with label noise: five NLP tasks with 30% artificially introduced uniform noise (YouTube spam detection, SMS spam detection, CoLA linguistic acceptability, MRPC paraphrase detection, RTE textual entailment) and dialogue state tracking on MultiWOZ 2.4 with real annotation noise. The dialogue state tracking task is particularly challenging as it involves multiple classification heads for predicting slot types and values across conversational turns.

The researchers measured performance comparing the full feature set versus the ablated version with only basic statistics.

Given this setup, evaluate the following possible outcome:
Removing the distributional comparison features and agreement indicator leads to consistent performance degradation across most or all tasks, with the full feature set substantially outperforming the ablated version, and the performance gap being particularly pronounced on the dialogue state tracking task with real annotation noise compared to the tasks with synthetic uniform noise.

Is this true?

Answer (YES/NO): NO